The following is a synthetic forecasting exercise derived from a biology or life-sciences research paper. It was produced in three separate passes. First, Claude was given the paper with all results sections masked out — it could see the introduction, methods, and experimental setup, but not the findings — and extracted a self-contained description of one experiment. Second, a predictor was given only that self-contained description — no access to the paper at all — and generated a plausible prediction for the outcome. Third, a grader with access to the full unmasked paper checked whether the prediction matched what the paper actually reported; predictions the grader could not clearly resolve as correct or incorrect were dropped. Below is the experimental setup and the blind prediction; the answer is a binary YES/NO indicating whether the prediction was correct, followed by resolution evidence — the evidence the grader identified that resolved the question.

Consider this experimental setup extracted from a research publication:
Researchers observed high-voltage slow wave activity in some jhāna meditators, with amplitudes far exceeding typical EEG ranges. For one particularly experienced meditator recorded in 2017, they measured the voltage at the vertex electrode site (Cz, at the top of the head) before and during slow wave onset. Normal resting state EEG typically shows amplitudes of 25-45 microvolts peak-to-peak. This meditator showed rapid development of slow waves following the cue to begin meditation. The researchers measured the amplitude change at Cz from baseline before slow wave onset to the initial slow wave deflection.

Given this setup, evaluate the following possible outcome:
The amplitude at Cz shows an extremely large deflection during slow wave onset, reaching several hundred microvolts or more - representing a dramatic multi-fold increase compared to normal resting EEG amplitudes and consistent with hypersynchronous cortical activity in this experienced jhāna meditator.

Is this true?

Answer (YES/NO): YES